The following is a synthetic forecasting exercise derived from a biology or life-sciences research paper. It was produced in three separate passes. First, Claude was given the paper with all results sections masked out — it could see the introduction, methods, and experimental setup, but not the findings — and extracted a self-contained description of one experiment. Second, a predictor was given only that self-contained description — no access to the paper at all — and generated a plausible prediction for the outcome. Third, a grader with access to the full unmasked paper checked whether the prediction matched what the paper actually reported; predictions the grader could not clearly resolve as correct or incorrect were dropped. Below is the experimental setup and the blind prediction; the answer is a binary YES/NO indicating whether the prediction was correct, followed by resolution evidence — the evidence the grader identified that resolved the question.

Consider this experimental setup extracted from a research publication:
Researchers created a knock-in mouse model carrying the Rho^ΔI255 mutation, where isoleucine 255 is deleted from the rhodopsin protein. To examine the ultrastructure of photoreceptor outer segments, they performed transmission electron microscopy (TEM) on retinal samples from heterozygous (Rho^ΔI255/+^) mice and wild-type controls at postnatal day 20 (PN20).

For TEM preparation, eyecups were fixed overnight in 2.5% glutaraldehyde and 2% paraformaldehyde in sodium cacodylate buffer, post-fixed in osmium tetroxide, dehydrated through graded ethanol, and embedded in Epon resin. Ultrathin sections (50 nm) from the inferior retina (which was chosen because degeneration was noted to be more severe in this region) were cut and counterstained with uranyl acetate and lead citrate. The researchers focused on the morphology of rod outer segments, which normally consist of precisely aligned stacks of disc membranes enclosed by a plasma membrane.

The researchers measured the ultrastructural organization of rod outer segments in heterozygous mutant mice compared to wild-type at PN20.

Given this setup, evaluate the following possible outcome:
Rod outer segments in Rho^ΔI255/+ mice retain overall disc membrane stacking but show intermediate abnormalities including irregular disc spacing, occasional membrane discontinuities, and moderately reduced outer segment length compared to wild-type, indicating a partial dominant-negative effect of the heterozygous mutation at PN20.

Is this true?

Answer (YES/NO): NO